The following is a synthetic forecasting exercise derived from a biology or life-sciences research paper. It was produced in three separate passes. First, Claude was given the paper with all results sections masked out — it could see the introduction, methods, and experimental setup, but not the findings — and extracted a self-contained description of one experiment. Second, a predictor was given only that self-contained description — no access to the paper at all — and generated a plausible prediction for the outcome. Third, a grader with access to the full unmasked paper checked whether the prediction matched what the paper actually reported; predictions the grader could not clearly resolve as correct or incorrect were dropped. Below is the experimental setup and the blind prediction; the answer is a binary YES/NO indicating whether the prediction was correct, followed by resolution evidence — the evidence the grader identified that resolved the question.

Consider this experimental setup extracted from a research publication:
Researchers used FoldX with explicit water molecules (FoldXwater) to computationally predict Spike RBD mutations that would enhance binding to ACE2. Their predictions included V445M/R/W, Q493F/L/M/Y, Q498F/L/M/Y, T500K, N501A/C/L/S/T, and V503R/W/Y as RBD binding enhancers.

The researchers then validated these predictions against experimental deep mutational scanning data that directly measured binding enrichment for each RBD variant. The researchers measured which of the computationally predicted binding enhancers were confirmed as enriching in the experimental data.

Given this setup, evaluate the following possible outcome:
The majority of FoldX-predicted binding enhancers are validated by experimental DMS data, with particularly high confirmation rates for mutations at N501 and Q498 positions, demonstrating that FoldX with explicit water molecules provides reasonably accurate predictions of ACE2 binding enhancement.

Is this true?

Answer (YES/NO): NO